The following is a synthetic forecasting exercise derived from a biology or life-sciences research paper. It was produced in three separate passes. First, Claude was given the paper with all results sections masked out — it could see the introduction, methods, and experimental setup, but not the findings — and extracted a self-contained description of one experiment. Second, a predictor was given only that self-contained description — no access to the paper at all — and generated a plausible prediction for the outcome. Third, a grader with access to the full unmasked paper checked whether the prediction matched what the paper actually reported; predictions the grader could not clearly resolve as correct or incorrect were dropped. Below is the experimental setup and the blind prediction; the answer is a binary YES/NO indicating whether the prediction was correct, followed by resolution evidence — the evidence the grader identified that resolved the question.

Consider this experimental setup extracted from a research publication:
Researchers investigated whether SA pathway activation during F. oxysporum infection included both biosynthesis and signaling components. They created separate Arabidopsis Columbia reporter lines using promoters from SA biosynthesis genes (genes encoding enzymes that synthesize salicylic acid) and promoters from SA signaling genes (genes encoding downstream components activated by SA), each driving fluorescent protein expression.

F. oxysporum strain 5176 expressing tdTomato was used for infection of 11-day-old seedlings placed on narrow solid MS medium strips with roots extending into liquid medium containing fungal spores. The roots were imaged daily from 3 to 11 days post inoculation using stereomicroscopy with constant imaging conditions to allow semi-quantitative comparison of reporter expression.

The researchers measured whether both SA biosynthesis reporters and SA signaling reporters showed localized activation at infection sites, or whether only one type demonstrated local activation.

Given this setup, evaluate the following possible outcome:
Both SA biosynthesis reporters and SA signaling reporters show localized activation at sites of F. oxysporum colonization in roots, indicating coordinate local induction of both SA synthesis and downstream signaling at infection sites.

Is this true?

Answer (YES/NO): YES